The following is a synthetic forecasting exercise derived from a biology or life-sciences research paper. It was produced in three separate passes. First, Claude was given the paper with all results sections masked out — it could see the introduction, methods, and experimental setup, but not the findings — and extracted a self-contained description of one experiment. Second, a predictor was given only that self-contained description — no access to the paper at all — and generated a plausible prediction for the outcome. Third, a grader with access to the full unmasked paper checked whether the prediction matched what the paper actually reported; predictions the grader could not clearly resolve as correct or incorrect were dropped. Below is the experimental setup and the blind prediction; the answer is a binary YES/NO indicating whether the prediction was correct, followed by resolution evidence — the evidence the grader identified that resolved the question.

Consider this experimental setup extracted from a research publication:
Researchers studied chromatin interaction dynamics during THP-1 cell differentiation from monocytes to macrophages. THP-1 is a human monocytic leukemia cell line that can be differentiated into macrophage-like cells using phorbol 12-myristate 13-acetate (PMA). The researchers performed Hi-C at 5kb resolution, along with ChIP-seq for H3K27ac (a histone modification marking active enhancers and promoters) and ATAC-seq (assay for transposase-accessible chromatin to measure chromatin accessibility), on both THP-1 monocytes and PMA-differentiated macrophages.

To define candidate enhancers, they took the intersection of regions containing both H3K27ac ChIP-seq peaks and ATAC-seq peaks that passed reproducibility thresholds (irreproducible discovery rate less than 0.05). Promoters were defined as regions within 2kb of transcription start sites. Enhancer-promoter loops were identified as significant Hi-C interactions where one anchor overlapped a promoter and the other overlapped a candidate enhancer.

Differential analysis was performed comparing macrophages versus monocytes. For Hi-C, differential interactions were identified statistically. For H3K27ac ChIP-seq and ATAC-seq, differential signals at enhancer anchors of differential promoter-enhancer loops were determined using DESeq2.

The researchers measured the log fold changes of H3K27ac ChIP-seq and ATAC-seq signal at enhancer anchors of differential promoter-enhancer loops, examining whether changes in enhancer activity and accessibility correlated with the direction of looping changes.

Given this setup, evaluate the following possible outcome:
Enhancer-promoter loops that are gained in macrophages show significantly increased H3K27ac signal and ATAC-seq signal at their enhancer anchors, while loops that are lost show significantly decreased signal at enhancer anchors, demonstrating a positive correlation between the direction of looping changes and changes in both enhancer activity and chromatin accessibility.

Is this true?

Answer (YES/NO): YES